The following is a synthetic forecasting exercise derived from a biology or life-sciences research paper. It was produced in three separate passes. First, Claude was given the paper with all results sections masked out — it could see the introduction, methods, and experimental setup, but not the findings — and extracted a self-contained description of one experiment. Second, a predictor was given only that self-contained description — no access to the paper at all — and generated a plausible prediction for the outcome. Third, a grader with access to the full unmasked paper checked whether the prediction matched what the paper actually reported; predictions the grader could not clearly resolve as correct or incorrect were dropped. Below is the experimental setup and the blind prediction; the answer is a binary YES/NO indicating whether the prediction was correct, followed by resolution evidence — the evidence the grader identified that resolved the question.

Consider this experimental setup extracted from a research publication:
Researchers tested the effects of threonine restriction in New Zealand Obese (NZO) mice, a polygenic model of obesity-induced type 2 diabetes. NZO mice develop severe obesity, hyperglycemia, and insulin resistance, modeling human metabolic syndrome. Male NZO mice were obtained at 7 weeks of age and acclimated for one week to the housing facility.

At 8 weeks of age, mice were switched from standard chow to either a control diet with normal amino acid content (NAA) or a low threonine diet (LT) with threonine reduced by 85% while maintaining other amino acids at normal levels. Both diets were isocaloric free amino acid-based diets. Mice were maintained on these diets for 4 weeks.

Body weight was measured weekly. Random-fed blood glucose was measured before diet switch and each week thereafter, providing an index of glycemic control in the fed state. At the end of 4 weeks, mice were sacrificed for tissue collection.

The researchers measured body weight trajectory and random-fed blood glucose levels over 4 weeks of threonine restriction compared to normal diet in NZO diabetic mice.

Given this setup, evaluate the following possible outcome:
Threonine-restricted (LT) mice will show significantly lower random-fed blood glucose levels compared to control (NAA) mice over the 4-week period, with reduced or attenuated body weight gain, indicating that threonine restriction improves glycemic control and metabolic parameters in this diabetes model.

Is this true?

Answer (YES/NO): NO